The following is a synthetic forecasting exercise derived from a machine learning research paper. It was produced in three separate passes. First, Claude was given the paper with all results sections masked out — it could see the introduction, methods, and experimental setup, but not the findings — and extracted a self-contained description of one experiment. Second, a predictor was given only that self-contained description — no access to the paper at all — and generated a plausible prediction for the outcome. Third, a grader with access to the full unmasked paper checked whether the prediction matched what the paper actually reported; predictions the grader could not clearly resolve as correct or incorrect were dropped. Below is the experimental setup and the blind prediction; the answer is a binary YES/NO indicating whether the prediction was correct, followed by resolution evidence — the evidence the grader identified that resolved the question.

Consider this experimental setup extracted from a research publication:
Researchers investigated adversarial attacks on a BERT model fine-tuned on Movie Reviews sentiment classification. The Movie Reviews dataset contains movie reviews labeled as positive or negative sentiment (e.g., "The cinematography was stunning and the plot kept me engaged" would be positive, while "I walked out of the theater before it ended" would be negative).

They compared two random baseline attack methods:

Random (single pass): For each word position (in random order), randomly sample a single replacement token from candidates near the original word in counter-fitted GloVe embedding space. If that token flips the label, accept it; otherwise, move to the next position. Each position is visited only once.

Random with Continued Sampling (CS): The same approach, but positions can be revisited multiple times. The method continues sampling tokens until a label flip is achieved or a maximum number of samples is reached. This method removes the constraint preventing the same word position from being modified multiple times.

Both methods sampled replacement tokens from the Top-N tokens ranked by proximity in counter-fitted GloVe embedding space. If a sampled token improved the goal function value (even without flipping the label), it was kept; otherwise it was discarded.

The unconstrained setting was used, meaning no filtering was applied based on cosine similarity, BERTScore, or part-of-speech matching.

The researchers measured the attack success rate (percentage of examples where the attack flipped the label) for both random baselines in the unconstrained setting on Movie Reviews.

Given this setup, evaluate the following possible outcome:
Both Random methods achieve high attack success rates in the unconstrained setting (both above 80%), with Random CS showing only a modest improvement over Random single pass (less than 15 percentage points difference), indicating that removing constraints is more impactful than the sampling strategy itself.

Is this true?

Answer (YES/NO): NO